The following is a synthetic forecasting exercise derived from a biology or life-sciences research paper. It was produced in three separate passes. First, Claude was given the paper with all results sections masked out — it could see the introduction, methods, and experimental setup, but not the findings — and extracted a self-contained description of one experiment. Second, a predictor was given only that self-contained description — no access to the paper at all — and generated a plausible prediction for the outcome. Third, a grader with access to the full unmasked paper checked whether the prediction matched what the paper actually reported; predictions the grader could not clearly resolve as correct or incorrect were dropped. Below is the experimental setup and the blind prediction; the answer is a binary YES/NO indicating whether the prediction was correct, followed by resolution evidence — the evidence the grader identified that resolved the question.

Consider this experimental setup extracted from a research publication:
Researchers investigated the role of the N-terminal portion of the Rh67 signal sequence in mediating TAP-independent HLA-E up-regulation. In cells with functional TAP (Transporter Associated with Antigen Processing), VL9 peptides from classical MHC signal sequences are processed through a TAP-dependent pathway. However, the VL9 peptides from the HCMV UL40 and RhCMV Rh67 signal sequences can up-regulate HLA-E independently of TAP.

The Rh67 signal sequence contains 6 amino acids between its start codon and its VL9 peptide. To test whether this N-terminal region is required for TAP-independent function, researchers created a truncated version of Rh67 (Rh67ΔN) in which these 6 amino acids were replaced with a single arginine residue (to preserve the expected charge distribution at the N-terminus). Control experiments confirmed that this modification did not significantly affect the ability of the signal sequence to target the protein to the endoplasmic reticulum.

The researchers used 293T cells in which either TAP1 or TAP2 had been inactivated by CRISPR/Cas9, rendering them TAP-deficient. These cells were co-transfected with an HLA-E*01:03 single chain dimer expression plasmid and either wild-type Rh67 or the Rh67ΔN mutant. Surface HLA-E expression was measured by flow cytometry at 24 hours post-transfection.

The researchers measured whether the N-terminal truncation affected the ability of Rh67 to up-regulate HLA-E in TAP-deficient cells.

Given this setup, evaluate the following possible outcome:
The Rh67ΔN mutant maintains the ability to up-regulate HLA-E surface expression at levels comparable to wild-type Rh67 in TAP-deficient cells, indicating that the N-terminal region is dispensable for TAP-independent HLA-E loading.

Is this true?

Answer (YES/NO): NO